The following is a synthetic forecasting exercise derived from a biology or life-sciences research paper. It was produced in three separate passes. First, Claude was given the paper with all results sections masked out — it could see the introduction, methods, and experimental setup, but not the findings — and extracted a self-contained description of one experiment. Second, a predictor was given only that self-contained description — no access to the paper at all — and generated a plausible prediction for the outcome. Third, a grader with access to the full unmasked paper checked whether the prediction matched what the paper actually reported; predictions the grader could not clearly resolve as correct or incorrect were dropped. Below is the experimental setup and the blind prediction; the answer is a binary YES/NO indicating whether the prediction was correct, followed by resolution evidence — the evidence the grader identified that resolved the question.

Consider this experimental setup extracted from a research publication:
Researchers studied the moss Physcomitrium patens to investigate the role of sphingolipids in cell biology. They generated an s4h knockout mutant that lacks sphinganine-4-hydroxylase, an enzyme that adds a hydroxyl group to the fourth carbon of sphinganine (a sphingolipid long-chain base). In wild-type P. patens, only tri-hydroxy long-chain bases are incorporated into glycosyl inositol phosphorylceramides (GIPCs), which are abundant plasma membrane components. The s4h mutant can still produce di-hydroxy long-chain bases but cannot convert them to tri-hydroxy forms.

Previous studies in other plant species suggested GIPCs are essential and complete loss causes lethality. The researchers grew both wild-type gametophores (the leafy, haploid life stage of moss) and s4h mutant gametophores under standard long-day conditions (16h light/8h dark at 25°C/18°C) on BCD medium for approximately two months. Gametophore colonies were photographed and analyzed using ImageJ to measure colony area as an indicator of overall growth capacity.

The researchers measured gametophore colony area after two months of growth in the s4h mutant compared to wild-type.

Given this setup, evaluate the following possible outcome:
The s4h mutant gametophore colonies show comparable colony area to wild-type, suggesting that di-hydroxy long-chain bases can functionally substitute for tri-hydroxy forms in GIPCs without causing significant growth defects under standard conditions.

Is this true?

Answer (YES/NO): NO